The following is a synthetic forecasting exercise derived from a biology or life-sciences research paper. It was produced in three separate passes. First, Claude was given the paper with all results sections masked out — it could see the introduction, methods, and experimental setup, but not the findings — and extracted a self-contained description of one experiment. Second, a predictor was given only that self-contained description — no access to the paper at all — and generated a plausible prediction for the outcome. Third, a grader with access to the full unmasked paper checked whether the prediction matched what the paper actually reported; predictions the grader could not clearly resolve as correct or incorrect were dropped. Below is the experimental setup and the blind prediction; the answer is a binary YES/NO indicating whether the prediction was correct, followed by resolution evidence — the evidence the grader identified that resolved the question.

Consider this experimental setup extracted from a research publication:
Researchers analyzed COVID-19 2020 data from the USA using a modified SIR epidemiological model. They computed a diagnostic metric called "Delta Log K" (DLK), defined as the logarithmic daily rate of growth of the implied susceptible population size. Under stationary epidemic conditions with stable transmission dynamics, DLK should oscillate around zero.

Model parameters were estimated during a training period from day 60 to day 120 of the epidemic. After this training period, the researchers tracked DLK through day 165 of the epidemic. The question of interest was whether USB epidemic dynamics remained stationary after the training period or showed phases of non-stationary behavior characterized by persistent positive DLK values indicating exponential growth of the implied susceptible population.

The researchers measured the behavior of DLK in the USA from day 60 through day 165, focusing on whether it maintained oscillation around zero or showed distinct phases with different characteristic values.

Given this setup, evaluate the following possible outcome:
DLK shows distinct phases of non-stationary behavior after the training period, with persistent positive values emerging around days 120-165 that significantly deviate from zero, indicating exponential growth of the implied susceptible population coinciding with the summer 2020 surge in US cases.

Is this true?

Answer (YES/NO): YES